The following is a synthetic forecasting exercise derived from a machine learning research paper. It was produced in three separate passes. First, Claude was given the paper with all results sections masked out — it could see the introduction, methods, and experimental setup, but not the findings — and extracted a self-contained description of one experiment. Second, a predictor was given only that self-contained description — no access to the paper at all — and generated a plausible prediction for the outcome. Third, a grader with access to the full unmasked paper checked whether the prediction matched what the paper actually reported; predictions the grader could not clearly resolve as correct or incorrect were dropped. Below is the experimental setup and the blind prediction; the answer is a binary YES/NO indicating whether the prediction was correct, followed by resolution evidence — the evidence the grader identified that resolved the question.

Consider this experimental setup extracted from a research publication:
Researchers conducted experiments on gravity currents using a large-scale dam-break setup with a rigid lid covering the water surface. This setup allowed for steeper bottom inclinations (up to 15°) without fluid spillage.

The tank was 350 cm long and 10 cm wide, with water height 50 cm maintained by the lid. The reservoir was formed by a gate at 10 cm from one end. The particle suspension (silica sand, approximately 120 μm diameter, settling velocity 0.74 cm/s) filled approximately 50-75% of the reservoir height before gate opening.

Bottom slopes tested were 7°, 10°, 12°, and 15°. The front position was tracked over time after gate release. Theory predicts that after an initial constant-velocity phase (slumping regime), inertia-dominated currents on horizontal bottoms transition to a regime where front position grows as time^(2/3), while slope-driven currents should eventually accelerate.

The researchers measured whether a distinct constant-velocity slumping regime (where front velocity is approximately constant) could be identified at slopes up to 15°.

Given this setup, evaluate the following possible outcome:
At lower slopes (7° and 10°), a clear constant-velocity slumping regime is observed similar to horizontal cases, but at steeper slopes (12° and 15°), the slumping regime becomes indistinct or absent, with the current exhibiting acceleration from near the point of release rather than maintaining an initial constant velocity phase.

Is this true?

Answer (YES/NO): NO